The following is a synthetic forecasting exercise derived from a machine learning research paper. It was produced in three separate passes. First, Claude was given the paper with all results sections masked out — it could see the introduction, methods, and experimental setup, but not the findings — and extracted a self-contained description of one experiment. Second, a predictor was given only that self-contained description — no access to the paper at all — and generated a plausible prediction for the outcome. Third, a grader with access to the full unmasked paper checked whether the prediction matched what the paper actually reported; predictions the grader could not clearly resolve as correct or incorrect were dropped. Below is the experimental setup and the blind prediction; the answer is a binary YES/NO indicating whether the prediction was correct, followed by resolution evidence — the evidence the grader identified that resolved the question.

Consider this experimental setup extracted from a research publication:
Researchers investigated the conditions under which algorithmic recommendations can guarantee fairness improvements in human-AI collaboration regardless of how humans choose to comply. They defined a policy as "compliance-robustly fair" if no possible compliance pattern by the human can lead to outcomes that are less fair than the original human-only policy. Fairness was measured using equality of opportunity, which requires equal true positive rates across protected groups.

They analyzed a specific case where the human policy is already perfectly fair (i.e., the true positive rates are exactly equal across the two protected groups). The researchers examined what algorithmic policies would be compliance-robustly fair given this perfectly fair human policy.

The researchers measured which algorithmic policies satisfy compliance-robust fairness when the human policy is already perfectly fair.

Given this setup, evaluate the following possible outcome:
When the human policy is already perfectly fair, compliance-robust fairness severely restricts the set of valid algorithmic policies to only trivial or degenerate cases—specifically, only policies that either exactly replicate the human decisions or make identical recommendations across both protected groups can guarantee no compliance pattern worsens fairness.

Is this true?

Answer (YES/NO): NO